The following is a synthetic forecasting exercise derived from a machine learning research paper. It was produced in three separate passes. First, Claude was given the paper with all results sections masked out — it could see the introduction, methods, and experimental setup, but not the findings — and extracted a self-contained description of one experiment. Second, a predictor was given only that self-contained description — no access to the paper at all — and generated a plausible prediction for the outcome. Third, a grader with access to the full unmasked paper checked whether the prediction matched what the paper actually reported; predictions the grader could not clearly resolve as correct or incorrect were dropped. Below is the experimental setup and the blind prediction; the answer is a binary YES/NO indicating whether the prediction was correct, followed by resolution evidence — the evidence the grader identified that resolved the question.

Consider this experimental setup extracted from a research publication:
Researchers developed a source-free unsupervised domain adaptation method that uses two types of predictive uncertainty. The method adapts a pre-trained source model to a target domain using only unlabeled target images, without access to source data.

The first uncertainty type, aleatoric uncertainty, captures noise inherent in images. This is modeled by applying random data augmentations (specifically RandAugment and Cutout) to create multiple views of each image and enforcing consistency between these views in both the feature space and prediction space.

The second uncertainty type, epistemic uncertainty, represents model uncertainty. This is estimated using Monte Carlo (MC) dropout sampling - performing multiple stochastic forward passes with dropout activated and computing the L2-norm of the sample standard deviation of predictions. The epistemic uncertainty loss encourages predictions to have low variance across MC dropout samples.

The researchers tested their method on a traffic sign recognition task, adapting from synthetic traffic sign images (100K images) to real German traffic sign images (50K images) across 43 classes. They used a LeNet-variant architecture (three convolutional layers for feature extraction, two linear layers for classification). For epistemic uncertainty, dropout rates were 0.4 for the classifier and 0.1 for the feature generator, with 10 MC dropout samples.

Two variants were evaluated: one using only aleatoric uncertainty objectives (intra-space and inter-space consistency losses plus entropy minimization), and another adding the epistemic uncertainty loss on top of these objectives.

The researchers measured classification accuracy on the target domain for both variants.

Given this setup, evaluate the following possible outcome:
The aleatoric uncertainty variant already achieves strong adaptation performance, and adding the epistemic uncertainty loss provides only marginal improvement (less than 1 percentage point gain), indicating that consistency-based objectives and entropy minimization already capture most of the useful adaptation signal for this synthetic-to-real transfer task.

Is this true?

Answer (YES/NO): YES